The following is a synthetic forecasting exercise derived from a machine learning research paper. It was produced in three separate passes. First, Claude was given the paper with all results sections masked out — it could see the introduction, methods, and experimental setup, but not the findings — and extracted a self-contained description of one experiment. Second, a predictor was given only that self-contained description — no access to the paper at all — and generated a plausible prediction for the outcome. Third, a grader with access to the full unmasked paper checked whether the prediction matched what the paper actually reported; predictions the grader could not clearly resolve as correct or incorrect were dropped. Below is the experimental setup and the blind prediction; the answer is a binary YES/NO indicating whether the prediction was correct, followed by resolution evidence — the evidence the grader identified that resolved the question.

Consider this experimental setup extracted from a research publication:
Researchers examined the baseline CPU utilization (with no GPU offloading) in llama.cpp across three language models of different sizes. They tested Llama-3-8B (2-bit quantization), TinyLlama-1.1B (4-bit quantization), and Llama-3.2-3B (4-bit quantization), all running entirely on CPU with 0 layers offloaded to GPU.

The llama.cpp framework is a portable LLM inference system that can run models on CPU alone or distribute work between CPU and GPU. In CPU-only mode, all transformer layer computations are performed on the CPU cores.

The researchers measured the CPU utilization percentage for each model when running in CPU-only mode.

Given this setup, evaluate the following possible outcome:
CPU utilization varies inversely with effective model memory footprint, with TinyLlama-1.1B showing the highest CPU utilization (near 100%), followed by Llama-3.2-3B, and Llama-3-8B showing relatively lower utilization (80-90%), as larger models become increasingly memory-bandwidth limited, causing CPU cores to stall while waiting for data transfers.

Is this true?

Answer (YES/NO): NO